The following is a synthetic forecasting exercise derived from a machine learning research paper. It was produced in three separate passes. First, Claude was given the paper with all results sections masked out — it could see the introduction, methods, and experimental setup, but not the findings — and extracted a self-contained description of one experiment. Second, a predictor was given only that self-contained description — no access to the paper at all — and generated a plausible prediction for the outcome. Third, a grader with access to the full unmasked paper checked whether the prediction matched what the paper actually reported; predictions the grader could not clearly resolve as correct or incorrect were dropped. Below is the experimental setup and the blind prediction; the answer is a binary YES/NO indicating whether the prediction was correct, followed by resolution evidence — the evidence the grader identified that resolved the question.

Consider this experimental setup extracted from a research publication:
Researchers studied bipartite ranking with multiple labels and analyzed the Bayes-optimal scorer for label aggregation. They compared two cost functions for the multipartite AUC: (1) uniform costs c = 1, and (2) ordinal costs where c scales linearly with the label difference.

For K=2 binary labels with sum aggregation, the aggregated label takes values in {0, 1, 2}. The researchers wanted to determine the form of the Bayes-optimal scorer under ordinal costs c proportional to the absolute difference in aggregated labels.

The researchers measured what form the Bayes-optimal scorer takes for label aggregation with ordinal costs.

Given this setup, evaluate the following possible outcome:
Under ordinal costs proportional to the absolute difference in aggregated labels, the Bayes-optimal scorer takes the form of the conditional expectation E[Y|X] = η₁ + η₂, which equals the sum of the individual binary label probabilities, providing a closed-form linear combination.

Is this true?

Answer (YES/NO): YES